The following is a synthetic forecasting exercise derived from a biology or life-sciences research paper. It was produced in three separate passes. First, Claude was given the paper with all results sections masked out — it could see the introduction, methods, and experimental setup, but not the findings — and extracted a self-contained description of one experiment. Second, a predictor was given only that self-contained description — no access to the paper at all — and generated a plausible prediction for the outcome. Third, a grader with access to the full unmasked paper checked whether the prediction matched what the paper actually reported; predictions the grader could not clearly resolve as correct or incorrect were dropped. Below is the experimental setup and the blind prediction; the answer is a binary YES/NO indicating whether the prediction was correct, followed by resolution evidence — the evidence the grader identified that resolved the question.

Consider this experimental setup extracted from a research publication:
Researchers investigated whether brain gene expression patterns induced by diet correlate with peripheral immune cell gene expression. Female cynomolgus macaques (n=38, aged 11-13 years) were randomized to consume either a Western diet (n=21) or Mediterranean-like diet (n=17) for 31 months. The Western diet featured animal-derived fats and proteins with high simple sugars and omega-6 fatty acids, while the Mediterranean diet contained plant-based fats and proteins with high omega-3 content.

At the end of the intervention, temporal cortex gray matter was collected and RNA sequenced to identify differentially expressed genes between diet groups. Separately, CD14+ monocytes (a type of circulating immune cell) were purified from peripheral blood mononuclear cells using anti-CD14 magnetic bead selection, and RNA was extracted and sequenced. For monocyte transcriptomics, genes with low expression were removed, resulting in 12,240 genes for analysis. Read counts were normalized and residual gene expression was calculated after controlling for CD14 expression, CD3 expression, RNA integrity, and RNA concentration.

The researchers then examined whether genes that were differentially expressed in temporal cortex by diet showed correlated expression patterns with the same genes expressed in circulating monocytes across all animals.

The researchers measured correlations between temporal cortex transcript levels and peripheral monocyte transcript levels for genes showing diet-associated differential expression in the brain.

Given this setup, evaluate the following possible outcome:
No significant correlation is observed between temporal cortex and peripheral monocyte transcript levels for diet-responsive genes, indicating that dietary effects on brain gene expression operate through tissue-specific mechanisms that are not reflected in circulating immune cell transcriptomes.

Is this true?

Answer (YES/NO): NO